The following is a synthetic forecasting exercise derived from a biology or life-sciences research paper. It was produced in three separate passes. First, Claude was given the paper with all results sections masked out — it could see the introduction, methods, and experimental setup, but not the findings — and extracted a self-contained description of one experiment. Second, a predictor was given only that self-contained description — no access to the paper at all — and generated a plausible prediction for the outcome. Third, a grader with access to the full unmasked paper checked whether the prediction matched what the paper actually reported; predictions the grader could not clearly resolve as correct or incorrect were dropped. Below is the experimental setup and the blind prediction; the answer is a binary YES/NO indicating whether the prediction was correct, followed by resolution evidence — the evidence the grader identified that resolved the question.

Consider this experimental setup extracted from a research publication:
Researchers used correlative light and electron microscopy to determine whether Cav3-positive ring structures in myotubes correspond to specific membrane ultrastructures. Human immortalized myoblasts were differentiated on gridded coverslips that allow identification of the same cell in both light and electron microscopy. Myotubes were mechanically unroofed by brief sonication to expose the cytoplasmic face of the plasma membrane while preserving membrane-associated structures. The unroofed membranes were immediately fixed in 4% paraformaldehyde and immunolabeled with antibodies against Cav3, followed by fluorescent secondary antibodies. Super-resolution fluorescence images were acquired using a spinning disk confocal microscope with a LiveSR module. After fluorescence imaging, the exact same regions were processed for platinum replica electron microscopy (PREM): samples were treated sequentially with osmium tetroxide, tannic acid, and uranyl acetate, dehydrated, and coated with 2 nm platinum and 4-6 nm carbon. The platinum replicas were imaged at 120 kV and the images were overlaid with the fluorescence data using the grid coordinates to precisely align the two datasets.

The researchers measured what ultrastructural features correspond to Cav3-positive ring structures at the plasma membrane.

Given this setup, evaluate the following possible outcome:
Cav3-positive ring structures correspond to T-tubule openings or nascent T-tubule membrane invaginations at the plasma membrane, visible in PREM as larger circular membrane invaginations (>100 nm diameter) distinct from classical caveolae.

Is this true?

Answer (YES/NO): NO